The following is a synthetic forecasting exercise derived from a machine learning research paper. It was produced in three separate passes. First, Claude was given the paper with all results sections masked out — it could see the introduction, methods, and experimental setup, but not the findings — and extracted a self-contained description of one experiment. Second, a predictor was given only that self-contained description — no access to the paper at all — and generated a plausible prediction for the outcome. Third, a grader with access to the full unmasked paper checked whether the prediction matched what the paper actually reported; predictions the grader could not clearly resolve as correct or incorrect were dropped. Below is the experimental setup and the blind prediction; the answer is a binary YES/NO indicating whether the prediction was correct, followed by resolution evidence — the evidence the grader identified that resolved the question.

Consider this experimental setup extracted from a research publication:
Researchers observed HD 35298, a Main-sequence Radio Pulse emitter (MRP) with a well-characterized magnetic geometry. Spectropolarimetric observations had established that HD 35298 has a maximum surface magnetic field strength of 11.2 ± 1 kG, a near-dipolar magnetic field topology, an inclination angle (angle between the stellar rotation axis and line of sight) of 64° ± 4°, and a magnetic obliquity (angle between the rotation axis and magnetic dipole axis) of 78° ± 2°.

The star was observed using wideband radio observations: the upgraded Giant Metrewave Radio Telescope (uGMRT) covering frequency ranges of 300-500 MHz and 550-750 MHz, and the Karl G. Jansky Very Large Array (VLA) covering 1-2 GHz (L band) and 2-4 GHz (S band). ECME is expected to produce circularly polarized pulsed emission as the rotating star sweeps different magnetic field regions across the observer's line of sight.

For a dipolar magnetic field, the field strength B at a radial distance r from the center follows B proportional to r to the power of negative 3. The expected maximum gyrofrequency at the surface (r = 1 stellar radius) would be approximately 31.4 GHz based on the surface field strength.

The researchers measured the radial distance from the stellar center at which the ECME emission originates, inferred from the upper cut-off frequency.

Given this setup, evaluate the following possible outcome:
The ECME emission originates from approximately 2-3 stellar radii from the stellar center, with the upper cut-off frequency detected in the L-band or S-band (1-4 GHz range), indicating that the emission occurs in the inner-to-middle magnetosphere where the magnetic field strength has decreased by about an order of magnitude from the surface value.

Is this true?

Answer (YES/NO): NO